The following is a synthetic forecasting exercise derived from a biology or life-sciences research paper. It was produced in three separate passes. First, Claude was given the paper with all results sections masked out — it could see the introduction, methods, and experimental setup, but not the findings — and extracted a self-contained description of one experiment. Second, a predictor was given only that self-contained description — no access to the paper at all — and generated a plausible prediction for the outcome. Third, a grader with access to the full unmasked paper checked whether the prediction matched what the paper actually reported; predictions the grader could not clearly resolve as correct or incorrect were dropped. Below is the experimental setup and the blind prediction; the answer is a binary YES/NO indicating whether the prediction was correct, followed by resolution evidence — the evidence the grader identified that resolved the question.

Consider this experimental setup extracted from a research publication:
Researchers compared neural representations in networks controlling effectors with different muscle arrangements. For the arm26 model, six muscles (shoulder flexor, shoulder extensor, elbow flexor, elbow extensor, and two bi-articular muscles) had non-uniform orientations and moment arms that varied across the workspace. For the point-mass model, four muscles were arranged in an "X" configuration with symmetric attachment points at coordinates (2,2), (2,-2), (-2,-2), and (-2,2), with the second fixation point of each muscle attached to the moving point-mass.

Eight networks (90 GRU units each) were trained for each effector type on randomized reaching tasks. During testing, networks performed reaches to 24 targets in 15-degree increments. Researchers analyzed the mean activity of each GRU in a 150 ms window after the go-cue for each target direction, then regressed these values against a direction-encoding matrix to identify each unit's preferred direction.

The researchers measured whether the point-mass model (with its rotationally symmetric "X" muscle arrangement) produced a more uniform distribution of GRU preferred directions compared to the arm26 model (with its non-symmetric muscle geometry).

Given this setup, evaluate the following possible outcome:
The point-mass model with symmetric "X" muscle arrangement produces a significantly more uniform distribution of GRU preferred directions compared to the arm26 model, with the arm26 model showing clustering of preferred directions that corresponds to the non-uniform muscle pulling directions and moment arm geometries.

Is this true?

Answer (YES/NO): YES